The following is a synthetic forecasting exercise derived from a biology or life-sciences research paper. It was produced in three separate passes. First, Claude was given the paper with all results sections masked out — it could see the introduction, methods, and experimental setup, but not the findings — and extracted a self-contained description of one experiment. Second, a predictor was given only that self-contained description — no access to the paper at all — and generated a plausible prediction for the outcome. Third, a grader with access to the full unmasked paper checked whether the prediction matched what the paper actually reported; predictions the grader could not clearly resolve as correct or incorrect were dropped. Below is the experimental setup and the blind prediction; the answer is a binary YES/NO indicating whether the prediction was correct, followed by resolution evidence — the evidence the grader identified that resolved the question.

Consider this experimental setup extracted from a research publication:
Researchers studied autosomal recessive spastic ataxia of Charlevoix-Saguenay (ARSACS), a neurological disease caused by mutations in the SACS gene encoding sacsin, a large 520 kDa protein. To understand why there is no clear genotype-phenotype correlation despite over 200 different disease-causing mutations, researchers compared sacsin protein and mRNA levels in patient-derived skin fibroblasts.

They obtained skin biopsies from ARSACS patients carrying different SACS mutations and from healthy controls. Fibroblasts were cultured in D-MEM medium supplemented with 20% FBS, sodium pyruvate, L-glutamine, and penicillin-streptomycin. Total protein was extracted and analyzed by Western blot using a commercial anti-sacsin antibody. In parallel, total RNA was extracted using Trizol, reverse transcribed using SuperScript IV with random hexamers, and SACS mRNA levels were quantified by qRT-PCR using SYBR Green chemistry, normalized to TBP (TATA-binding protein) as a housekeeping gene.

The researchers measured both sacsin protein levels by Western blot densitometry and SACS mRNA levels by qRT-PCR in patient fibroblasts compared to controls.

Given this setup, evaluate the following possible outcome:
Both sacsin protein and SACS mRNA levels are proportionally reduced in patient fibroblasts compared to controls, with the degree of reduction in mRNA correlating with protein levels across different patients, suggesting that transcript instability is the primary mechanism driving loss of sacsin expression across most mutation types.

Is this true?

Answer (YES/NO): NO